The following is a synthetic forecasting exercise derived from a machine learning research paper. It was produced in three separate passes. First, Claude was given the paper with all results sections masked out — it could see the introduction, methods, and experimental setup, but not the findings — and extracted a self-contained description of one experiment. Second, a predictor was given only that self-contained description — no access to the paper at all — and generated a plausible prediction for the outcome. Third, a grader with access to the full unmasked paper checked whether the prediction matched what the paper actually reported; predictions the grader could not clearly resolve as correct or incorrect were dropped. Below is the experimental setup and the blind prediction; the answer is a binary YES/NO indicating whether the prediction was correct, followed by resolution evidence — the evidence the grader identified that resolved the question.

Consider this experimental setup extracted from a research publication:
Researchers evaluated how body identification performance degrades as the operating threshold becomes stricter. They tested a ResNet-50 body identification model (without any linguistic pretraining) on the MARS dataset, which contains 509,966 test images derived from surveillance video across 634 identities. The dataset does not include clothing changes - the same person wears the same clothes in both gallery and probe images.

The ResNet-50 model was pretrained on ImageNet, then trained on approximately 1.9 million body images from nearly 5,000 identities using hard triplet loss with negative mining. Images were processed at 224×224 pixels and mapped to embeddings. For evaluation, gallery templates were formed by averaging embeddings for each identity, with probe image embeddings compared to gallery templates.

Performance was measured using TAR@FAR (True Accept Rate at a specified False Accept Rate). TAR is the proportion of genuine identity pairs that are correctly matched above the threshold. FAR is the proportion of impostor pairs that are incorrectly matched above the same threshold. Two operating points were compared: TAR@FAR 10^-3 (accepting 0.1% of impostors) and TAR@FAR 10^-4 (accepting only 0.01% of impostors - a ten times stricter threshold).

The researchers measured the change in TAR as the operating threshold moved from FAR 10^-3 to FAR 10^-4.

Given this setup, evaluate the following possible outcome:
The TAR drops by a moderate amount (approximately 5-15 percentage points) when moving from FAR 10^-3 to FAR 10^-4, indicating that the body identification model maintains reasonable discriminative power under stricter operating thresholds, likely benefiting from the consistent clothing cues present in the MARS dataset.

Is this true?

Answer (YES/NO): NO